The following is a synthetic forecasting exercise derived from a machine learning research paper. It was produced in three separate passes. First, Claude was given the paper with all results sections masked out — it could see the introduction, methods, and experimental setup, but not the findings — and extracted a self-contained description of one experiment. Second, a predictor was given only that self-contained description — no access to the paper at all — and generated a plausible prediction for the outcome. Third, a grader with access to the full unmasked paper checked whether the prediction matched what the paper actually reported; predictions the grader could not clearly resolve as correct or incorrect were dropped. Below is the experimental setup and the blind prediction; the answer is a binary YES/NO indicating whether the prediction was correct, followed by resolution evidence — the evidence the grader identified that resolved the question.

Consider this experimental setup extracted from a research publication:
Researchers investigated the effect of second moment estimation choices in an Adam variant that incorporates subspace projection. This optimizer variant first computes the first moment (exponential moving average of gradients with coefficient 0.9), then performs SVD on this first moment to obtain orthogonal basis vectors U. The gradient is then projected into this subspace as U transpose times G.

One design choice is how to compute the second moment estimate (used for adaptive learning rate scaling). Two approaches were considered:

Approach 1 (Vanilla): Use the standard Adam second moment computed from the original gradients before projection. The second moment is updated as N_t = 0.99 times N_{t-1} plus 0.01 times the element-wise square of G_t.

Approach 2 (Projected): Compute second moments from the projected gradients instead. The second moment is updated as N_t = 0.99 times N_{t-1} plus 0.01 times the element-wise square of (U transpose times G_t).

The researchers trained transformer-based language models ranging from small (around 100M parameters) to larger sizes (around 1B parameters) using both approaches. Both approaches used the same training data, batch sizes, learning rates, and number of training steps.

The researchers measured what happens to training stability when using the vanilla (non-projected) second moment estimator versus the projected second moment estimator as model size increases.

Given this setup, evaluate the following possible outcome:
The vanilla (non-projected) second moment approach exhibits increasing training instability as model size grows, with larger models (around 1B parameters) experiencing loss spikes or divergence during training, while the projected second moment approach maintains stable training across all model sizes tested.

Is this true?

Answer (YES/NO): YES